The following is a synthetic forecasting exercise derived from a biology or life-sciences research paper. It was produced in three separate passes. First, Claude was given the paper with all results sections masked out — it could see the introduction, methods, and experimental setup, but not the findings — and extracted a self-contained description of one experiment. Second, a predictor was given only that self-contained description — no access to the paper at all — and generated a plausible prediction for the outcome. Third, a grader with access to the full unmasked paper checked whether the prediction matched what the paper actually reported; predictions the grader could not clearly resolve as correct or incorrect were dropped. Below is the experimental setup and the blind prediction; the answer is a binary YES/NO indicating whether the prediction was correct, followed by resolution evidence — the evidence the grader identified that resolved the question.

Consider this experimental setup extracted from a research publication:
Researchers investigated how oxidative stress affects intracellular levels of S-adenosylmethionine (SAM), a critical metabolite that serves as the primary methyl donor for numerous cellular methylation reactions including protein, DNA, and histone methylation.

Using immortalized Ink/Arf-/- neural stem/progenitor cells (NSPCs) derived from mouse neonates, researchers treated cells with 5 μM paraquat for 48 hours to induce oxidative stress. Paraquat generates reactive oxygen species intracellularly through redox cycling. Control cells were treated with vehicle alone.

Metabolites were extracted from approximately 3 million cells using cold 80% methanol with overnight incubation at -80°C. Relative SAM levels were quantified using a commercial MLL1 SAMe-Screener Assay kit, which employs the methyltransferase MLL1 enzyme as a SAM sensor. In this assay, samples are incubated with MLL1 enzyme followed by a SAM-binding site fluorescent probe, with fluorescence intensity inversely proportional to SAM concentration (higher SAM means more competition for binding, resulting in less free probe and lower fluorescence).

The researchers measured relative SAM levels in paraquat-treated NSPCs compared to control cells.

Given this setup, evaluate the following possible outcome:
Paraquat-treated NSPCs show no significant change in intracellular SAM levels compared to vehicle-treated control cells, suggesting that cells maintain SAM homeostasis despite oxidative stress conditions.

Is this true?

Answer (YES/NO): NO